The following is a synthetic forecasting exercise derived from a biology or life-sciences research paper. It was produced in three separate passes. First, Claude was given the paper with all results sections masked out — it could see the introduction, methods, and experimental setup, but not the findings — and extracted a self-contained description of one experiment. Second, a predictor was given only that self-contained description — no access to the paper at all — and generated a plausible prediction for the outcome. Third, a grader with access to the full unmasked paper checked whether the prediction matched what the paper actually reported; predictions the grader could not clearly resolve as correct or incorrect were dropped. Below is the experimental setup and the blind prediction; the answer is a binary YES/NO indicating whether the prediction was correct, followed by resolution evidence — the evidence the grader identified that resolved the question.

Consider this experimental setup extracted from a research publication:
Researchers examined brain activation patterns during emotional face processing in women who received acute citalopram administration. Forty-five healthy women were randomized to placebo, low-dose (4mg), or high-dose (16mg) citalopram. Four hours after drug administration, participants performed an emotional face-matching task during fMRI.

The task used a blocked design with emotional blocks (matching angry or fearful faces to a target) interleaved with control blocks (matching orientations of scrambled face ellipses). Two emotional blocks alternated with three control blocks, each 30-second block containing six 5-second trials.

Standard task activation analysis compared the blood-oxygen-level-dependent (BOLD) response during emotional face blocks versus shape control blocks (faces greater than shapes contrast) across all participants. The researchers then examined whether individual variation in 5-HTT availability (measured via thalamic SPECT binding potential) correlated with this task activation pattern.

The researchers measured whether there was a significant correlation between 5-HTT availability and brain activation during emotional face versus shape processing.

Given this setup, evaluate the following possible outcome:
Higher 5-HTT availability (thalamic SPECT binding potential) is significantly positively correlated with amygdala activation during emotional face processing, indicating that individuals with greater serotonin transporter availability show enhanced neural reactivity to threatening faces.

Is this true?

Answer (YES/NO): NO